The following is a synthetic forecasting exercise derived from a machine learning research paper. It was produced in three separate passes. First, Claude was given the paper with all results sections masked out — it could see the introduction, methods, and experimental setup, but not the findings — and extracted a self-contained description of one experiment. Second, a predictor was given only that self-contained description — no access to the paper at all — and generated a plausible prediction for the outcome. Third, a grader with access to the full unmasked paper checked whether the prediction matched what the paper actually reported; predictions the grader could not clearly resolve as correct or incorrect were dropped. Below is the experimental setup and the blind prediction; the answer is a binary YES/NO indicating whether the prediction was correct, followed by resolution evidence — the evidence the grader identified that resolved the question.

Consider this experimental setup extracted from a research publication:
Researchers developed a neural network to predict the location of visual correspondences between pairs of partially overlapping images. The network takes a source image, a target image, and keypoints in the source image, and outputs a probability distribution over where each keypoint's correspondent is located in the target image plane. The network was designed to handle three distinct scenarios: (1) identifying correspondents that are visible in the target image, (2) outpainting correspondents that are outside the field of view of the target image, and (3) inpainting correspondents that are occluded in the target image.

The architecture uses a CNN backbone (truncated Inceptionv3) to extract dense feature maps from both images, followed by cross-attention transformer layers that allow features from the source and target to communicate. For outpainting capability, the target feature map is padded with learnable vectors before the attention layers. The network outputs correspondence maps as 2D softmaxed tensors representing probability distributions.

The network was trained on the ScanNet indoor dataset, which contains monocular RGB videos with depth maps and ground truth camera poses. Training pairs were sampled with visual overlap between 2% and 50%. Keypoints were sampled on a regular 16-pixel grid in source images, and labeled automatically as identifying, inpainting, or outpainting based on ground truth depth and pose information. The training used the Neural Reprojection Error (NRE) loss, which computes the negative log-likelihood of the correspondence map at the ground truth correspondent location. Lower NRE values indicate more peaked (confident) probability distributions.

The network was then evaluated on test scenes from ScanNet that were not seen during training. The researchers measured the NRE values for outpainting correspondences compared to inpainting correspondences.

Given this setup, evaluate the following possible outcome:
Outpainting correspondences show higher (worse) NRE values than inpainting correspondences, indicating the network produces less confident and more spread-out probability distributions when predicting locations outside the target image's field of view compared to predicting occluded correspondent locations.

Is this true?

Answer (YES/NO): NO